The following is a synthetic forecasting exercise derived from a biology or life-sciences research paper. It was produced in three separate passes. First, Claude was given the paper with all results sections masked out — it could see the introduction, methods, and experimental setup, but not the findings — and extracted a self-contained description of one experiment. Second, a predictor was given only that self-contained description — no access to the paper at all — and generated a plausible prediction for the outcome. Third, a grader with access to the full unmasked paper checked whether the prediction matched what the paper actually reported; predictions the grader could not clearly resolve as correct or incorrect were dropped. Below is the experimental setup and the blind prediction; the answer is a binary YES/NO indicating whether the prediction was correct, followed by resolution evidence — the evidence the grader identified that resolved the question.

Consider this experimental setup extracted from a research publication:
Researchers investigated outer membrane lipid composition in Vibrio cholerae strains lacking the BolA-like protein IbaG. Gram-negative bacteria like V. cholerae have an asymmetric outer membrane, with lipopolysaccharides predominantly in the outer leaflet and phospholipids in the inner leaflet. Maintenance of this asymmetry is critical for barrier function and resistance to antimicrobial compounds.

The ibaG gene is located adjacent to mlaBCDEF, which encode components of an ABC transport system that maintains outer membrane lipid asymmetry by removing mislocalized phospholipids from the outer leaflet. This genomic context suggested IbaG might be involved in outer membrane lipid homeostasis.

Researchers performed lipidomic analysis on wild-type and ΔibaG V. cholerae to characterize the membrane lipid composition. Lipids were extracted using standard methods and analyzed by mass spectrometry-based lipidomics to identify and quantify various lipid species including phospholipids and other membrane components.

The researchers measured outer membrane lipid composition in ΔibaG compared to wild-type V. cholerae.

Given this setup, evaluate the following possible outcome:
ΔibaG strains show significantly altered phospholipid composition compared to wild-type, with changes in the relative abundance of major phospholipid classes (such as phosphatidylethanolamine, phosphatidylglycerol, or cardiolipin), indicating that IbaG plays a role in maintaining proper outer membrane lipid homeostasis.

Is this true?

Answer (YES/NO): YES